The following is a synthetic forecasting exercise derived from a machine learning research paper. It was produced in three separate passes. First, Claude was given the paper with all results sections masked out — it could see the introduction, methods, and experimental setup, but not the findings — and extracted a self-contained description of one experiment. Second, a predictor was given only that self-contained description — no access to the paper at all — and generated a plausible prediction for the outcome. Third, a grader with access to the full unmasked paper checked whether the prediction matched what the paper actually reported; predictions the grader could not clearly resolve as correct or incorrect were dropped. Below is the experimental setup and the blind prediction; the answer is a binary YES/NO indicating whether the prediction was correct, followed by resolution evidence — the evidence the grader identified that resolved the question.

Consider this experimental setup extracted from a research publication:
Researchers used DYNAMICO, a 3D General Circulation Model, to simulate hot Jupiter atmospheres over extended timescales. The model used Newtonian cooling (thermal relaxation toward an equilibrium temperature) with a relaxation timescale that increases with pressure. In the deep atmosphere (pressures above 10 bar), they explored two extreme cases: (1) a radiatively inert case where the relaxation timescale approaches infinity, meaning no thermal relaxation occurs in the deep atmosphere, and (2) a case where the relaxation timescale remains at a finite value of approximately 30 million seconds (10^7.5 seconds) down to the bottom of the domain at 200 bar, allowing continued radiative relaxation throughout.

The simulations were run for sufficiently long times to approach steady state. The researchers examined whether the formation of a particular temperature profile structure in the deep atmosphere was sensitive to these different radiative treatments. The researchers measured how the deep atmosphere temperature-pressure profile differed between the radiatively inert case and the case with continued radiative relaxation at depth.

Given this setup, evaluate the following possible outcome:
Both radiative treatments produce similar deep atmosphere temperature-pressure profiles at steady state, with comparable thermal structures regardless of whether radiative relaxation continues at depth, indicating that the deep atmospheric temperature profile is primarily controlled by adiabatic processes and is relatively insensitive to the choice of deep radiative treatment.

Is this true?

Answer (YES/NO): NO